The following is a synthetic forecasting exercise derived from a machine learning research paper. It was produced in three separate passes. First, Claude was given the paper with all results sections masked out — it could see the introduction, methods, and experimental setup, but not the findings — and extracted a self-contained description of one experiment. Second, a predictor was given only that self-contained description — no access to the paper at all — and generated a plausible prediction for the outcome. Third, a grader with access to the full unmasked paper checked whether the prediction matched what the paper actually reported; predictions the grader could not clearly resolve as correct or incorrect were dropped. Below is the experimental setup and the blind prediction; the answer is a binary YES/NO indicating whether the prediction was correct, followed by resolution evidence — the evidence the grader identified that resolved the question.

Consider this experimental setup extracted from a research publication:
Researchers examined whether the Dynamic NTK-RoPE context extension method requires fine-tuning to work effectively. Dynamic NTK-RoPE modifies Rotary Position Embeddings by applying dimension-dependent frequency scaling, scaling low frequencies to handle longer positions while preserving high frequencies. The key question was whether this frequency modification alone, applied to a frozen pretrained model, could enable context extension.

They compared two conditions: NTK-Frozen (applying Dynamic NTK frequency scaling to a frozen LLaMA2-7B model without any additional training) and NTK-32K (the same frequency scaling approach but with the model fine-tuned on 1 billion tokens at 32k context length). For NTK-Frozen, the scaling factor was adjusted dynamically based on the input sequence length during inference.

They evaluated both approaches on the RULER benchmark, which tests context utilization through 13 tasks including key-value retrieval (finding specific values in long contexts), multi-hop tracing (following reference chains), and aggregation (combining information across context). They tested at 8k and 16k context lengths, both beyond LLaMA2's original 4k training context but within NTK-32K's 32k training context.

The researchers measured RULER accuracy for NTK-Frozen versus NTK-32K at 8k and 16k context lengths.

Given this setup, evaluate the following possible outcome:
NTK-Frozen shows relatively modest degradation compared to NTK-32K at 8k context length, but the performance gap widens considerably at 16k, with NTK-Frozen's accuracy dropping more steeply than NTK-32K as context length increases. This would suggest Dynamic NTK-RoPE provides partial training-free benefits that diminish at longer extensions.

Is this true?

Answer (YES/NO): NO